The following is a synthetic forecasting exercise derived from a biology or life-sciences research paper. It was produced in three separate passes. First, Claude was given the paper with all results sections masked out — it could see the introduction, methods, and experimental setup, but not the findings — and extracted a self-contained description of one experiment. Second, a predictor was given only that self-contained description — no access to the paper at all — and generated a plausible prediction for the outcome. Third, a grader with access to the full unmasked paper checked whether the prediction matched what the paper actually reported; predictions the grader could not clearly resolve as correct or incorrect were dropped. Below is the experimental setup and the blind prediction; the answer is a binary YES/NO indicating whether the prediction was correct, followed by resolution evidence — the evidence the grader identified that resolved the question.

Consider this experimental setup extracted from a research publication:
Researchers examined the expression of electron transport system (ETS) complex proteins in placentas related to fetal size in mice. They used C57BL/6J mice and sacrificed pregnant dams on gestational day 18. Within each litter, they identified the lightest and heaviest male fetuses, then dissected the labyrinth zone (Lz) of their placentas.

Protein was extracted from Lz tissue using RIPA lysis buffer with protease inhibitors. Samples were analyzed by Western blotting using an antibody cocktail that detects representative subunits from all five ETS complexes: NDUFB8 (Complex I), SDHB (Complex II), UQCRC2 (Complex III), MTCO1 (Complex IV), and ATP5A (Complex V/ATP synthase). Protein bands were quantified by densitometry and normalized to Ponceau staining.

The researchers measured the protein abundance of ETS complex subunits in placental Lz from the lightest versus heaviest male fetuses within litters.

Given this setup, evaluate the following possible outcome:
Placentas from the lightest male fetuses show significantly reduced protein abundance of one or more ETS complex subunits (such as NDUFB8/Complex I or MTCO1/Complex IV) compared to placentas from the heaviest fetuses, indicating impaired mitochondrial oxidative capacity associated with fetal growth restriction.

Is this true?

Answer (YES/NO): NO